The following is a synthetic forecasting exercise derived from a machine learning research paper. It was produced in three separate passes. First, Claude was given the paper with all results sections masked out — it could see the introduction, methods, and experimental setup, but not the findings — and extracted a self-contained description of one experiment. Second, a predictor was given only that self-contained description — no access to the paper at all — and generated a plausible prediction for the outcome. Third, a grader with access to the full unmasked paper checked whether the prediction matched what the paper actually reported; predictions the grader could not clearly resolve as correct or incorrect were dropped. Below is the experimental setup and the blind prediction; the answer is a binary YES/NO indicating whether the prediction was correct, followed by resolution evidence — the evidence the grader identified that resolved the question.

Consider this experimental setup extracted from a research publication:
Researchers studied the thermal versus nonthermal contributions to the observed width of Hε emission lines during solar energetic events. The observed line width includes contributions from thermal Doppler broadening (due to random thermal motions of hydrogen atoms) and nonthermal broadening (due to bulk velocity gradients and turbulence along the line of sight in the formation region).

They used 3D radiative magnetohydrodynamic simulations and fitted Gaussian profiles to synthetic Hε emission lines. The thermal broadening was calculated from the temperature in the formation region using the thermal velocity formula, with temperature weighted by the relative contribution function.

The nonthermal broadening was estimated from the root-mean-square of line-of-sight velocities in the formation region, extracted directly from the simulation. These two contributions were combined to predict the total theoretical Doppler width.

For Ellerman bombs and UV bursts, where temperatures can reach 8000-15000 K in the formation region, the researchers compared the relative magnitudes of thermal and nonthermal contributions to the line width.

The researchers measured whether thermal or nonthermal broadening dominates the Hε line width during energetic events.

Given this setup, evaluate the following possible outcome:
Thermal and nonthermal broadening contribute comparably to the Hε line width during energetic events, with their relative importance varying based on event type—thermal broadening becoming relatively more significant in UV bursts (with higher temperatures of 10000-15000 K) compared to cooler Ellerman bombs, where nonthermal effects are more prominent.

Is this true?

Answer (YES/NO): NO